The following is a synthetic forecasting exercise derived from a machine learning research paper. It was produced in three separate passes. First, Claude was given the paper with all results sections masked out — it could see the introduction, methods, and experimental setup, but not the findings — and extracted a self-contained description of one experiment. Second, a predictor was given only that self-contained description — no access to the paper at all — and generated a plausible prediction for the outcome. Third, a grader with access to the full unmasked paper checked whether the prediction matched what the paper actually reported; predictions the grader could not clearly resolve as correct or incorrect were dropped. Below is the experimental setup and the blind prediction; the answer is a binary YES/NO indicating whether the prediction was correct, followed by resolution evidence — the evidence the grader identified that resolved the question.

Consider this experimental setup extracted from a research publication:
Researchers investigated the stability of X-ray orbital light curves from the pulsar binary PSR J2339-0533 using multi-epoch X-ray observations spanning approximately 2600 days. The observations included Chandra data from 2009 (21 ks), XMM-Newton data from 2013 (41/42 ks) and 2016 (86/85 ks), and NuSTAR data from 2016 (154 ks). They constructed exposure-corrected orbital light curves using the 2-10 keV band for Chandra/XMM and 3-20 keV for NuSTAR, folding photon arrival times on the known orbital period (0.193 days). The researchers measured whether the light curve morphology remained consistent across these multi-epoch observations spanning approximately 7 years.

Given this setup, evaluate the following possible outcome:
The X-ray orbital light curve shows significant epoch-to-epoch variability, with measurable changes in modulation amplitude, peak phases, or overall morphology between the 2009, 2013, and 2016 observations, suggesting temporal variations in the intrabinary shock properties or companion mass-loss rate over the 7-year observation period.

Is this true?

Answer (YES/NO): NO